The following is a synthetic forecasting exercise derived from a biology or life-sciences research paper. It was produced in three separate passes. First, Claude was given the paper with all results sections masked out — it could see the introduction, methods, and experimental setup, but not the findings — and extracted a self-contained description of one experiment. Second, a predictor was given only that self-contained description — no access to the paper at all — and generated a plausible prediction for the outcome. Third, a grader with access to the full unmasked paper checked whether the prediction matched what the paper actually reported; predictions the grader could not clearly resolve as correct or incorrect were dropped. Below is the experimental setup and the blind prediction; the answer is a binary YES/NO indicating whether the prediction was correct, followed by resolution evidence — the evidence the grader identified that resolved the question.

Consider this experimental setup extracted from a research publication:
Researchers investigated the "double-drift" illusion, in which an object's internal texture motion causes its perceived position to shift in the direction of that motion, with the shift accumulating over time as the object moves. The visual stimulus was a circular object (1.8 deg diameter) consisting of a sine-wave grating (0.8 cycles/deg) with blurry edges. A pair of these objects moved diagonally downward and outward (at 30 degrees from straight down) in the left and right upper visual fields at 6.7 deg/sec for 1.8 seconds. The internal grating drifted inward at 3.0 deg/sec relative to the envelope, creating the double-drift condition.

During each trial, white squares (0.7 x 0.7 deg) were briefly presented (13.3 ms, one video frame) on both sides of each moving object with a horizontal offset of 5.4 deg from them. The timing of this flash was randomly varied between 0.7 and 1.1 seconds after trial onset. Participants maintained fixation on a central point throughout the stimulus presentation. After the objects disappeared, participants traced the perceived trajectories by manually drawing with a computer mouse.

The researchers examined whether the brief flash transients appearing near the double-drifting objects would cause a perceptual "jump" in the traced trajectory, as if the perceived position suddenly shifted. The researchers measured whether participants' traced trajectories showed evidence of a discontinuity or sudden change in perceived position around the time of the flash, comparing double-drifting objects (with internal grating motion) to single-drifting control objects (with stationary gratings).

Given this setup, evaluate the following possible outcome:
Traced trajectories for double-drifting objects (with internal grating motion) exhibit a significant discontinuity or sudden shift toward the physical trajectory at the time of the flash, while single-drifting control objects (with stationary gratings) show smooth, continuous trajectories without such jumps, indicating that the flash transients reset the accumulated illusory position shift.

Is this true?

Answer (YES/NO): YES